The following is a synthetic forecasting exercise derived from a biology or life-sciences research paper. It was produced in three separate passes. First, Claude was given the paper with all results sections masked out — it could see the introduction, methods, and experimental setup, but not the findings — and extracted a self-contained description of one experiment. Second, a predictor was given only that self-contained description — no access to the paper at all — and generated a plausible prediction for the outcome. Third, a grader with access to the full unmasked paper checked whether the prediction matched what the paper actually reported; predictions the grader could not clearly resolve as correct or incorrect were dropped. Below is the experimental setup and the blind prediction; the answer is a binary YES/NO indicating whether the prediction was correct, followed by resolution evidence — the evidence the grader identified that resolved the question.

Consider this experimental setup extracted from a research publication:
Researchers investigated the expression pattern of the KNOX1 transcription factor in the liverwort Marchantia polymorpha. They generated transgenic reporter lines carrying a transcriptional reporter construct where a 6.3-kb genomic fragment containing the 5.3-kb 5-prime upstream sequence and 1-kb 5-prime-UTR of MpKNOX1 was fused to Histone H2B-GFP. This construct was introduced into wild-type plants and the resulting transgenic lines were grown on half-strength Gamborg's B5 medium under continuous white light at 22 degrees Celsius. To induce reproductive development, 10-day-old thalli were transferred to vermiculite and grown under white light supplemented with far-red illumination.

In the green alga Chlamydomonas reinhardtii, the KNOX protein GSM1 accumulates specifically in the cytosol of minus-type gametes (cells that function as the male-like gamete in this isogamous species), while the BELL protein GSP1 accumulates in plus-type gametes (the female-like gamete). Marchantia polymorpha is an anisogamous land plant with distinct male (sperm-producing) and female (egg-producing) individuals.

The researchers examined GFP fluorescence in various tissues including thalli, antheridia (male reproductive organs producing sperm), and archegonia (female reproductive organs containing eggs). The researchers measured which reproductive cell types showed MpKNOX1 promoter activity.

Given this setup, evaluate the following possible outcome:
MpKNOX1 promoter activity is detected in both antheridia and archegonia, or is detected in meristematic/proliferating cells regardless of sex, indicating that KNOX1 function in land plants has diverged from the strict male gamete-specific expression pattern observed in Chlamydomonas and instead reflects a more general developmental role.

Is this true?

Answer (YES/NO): NO